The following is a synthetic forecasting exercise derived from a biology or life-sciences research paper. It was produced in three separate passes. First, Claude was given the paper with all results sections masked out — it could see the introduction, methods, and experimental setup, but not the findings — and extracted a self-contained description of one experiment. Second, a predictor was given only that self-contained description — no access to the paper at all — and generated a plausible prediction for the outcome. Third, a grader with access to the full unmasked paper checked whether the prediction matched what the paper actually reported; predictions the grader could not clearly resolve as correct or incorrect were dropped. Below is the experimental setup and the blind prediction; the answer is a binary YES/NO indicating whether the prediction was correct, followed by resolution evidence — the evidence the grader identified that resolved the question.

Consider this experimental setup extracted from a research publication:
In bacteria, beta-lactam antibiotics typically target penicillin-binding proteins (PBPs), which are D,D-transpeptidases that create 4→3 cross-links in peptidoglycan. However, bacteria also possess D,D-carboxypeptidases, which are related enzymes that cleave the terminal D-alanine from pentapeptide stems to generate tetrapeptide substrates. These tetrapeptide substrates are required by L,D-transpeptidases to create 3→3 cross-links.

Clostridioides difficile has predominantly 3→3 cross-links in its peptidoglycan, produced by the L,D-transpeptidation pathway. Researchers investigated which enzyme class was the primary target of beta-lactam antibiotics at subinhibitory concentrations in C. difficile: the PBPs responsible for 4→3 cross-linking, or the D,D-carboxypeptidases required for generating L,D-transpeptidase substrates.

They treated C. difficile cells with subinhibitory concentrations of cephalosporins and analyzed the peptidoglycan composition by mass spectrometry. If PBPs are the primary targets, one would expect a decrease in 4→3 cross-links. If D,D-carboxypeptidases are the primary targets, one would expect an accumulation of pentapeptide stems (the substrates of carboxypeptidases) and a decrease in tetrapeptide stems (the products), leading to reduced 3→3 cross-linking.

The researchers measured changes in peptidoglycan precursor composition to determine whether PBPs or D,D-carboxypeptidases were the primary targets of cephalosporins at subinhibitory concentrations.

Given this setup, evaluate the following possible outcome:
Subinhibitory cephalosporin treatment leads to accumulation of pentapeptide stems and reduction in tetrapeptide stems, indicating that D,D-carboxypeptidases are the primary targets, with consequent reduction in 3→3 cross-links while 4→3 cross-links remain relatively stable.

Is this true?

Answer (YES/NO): NO